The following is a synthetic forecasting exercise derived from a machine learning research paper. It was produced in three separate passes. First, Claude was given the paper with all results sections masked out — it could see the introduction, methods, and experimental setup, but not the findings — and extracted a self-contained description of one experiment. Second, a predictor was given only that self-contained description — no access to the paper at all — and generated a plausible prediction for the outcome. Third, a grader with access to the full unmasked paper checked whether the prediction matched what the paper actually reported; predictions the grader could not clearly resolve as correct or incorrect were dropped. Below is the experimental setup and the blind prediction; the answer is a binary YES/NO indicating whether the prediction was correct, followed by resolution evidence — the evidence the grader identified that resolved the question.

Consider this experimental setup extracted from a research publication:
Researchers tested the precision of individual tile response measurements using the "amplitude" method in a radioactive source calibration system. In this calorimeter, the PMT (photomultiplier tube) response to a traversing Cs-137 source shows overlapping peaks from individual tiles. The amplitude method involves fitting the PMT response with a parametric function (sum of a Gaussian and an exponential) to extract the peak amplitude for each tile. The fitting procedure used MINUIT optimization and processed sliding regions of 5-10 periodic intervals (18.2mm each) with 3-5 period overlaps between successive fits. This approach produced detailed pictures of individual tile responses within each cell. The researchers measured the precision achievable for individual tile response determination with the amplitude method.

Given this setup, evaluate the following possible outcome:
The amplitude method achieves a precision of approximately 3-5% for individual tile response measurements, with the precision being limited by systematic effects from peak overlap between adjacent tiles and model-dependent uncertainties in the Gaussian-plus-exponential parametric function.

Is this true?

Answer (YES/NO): NO